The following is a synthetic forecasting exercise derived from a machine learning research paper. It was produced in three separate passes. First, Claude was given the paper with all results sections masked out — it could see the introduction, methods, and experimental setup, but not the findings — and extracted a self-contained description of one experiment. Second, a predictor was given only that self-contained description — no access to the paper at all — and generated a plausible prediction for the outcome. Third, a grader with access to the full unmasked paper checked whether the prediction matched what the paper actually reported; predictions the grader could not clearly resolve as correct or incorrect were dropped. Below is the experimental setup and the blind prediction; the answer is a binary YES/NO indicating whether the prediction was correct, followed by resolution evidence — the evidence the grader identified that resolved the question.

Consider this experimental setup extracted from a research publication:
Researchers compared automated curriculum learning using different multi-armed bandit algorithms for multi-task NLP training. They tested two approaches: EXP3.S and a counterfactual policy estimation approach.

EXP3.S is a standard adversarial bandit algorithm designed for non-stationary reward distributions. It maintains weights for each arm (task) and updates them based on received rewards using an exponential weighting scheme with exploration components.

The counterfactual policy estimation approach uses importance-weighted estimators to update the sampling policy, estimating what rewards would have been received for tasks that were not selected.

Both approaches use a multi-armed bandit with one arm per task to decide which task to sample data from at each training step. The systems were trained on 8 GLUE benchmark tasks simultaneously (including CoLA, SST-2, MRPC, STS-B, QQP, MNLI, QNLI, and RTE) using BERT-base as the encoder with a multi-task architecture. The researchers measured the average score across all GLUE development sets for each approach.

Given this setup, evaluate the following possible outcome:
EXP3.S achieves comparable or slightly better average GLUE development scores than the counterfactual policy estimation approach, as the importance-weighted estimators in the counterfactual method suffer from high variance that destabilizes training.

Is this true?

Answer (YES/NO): NO